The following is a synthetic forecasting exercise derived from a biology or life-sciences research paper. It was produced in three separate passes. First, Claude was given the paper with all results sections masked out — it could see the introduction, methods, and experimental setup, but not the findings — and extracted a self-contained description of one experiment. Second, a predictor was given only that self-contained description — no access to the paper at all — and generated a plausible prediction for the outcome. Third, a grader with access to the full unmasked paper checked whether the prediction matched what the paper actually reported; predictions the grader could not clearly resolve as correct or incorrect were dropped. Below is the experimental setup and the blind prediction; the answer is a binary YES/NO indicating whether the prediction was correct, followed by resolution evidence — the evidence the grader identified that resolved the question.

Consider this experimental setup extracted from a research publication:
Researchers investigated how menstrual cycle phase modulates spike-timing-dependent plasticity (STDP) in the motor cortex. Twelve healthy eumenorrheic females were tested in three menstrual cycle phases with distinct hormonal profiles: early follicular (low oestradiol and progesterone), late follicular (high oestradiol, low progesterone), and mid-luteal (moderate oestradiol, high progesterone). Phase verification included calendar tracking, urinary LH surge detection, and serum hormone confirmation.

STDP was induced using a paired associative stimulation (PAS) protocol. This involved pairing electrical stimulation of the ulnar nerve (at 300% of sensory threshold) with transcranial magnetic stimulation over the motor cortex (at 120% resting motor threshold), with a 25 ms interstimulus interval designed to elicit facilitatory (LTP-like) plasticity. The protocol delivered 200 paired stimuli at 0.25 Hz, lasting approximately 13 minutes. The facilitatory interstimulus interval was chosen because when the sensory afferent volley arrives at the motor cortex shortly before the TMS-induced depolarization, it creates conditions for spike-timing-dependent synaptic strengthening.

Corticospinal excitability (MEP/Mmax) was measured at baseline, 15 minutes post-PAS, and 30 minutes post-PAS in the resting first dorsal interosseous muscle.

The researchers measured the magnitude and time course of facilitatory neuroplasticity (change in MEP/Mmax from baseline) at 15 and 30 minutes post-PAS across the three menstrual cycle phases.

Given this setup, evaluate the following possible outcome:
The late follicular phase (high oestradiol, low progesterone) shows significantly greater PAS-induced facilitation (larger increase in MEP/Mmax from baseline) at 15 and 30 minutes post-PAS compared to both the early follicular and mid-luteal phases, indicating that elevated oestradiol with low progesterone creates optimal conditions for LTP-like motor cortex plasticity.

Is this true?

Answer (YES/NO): NO